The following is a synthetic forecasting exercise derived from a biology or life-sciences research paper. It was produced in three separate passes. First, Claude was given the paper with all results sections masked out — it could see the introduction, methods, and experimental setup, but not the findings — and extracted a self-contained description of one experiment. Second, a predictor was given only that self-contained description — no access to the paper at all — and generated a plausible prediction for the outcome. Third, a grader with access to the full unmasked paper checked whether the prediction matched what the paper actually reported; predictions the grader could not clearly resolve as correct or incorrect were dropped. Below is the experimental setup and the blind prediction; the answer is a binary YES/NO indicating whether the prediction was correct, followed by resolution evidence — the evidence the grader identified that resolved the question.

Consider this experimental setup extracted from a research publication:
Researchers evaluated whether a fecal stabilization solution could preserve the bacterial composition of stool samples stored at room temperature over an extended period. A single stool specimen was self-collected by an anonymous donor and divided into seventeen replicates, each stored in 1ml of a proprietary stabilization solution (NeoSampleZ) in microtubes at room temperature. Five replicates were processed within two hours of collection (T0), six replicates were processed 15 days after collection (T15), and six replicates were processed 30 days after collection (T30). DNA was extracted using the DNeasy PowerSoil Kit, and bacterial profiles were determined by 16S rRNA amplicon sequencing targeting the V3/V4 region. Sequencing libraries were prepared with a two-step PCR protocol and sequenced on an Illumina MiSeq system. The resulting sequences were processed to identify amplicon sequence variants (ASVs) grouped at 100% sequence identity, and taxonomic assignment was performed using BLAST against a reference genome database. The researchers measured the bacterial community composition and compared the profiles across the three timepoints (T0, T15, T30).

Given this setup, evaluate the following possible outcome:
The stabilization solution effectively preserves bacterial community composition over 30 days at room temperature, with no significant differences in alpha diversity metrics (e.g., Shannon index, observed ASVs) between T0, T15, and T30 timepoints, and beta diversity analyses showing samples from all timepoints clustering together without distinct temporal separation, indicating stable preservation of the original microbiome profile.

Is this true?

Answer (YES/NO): YES